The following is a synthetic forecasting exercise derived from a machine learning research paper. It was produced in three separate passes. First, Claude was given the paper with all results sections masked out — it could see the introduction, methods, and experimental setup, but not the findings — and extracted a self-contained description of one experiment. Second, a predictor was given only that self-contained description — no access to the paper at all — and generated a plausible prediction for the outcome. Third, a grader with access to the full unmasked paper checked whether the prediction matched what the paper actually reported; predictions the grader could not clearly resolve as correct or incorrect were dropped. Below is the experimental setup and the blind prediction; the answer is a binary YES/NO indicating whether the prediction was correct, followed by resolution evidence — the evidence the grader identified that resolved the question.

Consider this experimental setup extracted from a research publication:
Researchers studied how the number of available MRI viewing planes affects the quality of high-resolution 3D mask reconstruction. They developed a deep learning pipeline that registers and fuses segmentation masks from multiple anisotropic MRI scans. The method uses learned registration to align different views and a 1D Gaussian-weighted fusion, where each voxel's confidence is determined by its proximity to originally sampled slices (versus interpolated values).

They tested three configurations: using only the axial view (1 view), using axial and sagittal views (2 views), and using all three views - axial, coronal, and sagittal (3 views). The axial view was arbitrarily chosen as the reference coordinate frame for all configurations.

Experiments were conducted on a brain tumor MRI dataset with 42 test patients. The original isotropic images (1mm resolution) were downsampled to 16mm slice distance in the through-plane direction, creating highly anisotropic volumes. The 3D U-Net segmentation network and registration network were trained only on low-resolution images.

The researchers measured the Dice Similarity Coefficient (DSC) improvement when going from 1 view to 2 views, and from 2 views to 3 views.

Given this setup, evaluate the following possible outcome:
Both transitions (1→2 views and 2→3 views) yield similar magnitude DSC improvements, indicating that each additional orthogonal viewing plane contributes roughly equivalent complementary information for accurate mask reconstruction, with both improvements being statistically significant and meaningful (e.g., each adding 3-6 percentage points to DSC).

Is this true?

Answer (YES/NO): NO